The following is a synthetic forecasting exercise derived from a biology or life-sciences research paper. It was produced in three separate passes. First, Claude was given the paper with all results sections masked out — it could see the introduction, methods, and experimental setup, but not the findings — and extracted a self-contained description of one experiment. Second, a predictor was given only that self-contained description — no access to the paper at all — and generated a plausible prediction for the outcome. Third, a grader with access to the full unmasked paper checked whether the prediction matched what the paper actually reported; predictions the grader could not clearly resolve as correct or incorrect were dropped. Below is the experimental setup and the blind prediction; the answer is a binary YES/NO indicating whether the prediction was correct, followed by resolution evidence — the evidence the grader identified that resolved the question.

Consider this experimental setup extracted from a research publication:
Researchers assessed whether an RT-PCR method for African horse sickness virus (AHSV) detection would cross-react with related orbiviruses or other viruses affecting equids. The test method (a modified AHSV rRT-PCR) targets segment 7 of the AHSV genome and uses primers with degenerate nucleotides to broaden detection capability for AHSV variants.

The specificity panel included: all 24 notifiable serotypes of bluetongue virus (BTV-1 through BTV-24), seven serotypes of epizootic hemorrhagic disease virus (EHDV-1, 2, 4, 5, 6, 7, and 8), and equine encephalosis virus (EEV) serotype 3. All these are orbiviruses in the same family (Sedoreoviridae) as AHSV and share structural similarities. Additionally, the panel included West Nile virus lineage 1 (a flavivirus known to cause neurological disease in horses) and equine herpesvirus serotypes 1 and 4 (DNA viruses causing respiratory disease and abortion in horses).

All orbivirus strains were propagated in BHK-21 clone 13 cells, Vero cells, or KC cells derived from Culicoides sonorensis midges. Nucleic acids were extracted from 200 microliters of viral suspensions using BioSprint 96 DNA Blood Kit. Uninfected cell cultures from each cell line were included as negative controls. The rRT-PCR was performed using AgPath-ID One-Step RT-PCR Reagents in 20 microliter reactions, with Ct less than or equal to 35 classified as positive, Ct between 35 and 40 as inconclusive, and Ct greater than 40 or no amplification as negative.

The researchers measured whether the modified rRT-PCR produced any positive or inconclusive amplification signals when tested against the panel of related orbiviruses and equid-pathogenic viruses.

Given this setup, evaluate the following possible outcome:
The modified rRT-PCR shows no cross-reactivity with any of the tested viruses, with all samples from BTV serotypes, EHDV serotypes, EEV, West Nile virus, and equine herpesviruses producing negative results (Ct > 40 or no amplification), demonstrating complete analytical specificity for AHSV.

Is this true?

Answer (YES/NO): YES